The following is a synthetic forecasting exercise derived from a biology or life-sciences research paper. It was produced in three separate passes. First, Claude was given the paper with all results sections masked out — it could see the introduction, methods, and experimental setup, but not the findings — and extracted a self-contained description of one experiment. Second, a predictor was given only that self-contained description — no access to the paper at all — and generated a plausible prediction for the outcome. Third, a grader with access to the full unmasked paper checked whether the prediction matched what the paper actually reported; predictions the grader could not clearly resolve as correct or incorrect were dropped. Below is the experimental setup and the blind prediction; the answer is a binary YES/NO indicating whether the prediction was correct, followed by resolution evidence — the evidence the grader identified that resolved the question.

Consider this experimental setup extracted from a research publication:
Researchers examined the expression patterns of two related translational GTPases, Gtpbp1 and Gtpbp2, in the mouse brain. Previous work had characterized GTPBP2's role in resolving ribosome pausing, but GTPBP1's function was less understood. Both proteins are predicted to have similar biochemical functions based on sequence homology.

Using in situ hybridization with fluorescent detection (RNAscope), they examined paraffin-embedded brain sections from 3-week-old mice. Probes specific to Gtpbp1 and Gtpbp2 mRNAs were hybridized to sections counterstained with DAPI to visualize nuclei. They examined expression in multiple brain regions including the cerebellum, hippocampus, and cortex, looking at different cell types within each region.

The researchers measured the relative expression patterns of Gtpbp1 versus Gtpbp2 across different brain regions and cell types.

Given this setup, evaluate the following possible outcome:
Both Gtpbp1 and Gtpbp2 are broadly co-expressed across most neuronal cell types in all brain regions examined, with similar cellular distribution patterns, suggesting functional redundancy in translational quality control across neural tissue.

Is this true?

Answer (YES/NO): YES